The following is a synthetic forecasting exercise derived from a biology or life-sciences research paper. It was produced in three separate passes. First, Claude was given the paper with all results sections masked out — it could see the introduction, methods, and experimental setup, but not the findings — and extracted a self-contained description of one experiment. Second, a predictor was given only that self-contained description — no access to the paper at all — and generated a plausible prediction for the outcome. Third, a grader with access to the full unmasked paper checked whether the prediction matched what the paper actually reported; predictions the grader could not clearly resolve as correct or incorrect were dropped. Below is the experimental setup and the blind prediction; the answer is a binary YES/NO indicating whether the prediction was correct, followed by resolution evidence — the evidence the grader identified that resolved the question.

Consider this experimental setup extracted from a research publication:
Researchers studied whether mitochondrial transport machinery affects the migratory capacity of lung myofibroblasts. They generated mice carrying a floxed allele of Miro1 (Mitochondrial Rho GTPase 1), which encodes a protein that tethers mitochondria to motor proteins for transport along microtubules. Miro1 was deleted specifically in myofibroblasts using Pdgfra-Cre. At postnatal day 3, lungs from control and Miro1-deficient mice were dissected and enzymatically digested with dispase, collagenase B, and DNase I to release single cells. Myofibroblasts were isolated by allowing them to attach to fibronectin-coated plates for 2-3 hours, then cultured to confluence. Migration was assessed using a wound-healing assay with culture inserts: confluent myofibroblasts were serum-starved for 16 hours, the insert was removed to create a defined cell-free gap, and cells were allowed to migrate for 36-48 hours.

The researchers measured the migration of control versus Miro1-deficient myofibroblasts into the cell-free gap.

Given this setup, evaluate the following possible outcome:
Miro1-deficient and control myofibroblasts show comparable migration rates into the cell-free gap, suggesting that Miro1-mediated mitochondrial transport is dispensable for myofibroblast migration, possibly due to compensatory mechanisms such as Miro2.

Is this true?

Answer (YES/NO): NO